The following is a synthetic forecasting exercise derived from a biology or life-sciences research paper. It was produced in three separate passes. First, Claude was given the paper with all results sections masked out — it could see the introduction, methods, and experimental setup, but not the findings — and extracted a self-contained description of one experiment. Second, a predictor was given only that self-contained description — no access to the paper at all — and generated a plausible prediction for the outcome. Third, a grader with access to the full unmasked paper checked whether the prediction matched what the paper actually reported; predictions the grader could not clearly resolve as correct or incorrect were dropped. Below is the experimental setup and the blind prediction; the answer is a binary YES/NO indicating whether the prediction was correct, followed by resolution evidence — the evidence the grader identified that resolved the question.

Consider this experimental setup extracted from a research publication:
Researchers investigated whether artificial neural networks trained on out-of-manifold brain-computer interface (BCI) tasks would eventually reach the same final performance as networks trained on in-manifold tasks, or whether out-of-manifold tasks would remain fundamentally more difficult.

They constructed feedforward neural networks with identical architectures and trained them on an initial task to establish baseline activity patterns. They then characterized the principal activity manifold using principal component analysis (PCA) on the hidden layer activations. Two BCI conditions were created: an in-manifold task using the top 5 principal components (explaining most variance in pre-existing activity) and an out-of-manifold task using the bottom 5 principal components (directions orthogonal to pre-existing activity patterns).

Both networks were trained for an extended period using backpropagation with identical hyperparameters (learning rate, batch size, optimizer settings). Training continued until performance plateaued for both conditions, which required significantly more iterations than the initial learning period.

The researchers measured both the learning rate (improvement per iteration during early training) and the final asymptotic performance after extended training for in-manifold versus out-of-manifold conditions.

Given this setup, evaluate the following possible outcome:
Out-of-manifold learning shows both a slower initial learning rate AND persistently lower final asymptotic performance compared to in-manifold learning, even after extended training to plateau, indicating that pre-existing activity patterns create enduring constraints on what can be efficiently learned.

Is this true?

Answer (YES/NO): NO